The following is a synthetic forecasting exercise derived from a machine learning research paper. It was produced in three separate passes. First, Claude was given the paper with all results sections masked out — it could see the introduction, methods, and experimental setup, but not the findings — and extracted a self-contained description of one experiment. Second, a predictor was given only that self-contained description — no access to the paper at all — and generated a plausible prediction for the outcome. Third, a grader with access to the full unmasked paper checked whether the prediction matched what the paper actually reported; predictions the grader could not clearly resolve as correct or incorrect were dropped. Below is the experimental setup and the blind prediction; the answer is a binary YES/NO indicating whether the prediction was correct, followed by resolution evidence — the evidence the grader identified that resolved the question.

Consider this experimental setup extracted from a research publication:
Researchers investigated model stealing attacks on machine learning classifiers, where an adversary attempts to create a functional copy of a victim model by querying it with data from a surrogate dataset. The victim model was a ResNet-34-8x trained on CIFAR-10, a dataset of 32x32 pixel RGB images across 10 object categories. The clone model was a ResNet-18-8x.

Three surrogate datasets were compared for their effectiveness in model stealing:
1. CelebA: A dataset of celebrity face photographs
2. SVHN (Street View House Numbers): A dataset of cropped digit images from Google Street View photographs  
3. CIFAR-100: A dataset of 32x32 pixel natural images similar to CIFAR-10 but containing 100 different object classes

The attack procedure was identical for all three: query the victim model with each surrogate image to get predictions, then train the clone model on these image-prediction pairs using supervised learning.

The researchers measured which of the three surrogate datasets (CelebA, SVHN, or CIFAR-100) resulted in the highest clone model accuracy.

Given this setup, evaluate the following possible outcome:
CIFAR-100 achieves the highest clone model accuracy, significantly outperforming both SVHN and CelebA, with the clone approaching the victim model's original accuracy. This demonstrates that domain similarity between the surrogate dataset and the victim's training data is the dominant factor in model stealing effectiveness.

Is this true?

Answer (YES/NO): NO